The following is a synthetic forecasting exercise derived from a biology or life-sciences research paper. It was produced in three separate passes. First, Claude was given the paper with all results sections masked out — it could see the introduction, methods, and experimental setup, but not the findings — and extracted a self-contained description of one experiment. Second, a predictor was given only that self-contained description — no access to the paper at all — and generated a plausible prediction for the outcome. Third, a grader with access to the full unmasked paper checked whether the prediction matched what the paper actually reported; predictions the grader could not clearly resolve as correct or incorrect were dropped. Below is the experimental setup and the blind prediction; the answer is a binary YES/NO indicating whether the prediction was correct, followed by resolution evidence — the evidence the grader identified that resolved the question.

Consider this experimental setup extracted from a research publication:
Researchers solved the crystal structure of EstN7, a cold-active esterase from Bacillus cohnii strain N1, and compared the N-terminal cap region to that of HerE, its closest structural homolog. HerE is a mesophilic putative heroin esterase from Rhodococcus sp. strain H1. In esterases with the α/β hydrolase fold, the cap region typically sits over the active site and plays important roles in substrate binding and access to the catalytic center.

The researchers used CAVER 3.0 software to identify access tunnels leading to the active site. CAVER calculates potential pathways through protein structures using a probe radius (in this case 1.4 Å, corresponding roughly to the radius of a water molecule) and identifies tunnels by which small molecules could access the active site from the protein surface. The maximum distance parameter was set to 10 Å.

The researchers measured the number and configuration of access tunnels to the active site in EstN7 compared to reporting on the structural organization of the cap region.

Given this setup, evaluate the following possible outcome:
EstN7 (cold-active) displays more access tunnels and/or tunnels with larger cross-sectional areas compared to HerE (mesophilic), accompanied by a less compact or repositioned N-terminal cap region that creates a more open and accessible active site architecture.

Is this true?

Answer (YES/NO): YES